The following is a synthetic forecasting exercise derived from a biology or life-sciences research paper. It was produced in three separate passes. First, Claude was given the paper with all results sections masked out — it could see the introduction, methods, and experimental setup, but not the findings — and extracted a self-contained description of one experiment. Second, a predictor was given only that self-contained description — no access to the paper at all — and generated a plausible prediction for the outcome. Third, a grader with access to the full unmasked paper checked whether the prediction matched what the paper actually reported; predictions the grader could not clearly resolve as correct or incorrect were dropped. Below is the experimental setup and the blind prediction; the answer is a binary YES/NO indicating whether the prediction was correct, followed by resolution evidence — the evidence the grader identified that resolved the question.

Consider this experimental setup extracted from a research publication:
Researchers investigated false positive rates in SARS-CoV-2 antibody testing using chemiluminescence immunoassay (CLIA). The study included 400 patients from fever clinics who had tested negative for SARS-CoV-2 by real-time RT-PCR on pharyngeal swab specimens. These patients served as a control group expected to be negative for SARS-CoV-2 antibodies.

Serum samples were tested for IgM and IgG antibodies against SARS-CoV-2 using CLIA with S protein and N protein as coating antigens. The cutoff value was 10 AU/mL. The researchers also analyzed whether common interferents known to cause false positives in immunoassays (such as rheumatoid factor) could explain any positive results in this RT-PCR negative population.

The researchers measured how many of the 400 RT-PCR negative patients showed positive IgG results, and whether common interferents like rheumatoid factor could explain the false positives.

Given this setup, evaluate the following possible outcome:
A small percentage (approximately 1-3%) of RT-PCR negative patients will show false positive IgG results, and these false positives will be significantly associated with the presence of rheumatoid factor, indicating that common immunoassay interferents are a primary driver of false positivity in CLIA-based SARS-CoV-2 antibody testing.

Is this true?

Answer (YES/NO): NO